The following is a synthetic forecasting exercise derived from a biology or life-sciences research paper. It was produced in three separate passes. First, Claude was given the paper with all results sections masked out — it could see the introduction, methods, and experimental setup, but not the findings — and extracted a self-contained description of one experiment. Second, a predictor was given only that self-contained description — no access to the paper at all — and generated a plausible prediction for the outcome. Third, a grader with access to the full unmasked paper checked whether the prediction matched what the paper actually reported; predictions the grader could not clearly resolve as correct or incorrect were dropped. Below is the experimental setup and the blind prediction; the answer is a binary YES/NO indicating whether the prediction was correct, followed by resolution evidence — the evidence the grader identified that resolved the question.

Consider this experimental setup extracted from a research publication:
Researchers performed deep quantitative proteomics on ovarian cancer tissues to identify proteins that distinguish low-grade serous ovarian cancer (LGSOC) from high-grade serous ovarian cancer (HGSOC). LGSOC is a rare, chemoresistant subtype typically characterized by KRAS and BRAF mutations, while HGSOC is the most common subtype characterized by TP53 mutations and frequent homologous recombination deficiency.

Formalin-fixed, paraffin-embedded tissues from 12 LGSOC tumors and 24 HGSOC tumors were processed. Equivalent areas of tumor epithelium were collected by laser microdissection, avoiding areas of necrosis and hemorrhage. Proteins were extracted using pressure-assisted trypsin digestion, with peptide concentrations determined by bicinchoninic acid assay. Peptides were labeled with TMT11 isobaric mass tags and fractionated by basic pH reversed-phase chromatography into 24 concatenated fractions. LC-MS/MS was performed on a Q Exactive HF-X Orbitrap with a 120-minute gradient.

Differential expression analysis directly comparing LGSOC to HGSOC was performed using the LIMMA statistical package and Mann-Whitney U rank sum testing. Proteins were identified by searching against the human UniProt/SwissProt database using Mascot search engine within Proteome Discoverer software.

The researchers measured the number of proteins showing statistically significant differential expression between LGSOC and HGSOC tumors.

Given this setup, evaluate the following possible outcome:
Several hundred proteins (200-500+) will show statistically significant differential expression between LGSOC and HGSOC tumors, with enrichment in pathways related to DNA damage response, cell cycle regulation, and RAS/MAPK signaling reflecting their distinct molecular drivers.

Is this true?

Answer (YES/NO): NO